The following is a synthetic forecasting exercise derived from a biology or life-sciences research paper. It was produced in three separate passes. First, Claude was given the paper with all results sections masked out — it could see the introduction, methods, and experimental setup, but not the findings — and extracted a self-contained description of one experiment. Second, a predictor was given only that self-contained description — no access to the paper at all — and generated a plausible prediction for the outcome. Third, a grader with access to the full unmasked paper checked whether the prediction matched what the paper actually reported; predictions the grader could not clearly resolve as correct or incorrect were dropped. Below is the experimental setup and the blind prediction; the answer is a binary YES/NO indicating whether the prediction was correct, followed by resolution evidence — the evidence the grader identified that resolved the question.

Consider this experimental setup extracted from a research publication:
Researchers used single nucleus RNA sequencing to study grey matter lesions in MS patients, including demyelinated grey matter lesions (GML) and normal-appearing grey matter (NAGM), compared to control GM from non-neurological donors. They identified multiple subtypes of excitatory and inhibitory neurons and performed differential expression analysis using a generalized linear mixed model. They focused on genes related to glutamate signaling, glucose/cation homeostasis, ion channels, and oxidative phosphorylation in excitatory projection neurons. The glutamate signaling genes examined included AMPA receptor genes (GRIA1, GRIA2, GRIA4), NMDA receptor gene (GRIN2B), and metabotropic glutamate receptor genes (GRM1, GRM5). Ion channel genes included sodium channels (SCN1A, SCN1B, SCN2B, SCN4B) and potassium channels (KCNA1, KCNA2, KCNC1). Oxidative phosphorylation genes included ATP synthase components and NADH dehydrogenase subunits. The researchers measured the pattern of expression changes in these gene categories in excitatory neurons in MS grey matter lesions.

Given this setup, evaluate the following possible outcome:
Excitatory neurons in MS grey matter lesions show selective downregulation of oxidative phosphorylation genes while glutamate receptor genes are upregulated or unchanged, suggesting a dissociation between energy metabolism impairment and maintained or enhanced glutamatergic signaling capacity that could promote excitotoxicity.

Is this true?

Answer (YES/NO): YES